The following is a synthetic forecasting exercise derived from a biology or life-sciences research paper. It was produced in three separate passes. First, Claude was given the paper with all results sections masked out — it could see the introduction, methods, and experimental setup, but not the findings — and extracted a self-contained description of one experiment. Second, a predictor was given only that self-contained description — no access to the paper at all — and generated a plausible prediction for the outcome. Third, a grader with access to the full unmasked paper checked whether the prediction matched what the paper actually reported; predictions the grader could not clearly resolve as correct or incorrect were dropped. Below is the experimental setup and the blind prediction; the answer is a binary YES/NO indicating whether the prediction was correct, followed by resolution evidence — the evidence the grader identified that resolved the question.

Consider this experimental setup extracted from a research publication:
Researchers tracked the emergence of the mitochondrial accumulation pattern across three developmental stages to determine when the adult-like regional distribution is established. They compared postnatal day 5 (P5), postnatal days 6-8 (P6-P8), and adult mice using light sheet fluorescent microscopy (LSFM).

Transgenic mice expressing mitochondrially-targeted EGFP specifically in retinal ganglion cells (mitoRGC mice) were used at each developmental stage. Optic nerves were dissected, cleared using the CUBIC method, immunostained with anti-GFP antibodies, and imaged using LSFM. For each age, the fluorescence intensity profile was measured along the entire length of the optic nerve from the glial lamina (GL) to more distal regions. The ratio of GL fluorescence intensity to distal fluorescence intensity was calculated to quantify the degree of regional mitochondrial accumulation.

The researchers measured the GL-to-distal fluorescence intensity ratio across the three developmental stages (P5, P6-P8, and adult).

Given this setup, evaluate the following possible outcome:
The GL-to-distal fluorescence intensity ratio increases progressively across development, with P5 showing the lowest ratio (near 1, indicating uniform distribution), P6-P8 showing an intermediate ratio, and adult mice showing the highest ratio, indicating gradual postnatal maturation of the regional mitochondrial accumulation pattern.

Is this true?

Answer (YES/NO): NO